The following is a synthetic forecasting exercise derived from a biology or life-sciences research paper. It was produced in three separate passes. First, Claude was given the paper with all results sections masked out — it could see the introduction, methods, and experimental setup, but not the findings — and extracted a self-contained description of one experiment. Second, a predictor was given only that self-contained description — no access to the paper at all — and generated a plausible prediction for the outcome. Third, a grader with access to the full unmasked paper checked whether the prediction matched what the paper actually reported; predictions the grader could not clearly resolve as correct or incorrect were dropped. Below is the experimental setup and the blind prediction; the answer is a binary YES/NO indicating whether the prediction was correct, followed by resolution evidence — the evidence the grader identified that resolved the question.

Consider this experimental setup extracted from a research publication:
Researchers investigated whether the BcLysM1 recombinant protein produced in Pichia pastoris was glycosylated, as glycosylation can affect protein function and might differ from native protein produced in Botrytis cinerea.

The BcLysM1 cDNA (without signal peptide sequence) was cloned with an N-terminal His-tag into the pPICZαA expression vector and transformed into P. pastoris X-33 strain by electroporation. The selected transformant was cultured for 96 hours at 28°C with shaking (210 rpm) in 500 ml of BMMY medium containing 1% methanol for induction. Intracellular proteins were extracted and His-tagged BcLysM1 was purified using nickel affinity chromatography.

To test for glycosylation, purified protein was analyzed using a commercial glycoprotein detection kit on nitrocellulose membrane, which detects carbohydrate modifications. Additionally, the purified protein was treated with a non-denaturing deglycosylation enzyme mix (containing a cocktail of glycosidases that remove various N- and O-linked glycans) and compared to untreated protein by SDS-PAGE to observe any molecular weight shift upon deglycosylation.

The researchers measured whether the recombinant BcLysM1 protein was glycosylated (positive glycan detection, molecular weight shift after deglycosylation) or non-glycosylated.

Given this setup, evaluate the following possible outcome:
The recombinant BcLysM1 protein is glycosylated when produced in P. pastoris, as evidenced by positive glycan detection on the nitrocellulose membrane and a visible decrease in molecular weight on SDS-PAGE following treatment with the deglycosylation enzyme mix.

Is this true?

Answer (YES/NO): YES